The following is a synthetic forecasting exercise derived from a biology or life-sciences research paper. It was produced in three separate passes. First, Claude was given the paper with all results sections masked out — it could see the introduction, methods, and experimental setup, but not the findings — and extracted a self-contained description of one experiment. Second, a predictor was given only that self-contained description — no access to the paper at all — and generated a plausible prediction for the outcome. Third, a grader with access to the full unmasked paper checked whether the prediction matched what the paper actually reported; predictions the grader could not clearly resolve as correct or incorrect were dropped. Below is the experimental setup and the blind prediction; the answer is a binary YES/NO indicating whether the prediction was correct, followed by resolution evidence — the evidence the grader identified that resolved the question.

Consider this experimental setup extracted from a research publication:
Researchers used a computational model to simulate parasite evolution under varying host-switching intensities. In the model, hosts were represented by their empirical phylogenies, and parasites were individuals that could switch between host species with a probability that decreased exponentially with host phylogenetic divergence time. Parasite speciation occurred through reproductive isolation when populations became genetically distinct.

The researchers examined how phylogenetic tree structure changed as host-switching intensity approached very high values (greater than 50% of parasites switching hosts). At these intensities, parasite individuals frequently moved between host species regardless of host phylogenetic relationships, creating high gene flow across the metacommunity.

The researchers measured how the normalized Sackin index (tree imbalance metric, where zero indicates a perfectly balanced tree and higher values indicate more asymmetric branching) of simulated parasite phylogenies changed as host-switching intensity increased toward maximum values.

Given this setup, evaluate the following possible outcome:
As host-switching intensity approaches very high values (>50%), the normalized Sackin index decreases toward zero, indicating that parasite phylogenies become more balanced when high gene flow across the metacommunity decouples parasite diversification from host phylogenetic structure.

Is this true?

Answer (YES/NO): YES